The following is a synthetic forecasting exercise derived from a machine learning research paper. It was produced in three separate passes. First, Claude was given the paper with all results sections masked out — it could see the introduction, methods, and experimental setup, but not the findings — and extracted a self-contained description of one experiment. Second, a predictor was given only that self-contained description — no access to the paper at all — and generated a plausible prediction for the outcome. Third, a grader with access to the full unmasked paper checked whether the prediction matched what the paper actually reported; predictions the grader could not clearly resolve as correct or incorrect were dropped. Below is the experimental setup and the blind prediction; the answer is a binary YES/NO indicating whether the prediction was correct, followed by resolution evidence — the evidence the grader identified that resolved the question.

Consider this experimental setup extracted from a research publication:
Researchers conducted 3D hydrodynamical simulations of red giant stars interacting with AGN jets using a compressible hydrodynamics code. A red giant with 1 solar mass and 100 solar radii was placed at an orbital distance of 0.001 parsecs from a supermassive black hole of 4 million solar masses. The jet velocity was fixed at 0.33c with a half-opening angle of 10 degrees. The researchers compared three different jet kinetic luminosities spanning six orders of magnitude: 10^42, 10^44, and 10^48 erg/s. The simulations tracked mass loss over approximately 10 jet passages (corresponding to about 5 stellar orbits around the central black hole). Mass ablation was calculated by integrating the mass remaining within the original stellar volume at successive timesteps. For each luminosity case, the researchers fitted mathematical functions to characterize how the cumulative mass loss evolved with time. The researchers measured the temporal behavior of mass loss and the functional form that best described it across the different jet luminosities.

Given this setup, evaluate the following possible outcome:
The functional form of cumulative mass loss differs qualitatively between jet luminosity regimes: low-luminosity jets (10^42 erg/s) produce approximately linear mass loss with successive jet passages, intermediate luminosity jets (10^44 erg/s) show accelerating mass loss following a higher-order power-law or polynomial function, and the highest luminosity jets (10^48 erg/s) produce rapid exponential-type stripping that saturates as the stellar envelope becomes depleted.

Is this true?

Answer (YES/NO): NO